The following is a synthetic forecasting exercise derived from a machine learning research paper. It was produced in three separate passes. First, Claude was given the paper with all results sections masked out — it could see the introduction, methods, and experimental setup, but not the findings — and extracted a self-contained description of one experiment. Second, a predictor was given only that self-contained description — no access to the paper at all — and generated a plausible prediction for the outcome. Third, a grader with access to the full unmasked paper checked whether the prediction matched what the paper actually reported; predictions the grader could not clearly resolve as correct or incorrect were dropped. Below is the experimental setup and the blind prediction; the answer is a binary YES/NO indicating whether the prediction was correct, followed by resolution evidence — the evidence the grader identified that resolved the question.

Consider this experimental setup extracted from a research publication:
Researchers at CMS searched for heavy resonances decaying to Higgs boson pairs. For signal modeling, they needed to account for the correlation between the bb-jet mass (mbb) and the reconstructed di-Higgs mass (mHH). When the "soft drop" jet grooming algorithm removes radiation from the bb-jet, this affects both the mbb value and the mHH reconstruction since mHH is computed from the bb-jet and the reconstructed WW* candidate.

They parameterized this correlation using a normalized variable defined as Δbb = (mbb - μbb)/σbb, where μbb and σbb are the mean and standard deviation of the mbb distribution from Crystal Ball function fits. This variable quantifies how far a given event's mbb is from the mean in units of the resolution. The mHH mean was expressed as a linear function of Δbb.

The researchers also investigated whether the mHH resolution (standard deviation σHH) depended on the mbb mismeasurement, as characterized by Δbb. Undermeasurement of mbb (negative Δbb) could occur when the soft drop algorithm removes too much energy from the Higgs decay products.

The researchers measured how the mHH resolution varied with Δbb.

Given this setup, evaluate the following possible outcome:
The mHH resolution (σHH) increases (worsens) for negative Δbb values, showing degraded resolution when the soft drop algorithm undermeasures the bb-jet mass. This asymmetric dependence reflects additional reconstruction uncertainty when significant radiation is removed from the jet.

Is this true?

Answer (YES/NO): YES